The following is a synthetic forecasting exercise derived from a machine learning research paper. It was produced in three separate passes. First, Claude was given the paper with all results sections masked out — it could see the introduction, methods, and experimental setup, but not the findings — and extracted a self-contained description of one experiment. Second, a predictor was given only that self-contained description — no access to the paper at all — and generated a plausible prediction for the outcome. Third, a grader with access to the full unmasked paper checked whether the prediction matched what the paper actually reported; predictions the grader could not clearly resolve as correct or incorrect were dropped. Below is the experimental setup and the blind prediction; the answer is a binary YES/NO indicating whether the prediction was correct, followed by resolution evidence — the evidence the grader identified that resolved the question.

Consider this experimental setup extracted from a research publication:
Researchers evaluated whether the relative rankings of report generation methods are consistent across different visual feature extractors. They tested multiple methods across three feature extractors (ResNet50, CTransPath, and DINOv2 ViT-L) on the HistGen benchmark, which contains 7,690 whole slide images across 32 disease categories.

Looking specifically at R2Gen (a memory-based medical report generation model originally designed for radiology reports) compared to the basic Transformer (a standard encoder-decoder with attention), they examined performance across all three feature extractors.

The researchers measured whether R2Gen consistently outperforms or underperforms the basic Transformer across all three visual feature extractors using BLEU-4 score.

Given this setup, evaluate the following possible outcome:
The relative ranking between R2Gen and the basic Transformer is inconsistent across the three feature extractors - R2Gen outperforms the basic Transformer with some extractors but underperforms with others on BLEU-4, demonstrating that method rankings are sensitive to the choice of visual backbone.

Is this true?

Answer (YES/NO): NO